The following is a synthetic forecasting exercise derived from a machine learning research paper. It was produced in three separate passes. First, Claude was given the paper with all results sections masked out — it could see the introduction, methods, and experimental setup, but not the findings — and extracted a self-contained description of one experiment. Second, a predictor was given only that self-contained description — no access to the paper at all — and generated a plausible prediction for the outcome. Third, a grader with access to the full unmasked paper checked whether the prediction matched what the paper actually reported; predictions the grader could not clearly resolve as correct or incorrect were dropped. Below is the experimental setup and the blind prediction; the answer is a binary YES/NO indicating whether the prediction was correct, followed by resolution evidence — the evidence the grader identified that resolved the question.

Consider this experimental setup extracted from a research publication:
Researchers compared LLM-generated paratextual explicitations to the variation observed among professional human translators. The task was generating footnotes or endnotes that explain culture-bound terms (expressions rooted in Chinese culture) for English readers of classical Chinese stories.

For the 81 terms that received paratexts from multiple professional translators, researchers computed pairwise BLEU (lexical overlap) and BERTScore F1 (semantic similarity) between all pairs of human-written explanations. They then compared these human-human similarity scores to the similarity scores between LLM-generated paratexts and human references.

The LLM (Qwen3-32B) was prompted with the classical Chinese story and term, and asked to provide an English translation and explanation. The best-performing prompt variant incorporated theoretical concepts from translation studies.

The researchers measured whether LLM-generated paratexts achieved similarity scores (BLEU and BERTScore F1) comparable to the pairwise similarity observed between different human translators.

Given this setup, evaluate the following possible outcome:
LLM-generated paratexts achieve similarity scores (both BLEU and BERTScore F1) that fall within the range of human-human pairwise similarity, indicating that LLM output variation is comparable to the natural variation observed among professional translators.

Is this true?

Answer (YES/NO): YES